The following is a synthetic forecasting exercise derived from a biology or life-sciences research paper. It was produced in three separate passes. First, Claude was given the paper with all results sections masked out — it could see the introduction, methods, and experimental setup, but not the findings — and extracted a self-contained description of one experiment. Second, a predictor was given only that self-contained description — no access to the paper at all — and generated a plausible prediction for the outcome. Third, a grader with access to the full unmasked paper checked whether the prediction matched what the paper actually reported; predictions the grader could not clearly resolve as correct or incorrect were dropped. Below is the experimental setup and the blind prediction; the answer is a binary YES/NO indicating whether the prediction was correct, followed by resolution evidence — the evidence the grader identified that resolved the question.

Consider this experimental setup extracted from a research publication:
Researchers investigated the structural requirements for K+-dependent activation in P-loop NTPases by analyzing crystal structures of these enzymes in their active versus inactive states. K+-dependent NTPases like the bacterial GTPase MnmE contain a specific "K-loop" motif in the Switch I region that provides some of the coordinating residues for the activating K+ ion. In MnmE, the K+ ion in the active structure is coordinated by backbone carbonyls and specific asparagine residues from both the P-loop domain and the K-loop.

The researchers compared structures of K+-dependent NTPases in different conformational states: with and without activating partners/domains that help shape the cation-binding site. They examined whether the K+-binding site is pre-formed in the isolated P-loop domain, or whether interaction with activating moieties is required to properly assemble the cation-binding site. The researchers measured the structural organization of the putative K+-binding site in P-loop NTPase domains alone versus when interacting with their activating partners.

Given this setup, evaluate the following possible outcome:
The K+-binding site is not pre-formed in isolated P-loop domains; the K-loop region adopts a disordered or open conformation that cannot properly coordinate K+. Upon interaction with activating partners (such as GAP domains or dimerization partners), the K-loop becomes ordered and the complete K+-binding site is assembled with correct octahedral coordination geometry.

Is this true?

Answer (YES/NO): YES